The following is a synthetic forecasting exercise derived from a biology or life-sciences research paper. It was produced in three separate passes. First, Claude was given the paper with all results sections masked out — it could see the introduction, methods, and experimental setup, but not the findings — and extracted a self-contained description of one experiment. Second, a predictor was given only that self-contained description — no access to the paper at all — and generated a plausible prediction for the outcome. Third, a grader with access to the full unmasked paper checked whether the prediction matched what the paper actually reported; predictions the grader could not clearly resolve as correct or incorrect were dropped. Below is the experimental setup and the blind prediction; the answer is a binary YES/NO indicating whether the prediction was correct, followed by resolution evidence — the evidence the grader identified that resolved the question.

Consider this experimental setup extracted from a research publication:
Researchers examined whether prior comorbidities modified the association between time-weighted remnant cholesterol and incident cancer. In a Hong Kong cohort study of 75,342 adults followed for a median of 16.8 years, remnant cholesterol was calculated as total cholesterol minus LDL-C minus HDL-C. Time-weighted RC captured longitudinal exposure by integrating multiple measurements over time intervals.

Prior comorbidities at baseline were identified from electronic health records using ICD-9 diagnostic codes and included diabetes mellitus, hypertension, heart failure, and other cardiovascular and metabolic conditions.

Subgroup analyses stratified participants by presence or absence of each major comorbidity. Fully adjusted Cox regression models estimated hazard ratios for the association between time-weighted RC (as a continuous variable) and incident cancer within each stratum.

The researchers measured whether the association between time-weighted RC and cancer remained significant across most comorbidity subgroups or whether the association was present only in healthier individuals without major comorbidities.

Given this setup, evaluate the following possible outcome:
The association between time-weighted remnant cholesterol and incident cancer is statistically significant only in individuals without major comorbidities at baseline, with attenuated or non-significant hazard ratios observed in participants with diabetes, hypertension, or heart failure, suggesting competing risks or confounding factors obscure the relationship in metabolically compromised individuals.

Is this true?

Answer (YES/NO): NO